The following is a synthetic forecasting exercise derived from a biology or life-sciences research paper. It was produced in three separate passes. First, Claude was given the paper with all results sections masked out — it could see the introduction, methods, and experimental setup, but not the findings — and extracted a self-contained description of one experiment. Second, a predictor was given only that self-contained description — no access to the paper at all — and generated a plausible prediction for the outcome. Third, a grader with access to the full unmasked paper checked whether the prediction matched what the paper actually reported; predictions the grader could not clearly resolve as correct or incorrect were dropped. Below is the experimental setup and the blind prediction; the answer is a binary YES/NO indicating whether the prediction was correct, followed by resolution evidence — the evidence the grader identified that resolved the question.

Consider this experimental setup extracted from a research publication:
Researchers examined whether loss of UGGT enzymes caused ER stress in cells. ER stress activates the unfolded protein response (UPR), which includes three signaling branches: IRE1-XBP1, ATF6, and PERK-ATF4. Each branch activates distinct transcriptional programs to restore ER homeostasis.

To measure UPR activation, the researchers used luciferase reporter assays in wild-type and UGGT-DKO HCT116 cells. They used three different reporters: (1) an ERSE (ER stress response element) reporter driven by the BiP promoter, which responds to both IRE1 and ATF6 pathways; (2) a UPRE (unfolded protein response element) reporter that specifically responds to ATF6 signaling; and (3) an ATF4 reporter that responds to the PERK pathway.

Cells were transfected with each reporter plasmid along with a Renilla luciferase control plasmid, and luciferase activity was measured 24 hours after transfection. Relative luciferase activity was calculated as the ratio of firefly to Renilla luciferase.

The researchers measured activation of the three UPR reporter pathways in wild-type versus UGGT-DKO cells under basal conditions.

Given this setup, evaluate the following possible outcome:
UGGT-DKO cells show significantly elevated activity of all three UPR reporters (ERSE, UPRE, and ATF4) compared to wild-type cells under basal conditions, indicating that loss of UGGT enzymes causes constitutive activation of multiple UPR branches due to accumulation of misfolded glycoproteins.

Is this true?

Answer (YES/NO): NO